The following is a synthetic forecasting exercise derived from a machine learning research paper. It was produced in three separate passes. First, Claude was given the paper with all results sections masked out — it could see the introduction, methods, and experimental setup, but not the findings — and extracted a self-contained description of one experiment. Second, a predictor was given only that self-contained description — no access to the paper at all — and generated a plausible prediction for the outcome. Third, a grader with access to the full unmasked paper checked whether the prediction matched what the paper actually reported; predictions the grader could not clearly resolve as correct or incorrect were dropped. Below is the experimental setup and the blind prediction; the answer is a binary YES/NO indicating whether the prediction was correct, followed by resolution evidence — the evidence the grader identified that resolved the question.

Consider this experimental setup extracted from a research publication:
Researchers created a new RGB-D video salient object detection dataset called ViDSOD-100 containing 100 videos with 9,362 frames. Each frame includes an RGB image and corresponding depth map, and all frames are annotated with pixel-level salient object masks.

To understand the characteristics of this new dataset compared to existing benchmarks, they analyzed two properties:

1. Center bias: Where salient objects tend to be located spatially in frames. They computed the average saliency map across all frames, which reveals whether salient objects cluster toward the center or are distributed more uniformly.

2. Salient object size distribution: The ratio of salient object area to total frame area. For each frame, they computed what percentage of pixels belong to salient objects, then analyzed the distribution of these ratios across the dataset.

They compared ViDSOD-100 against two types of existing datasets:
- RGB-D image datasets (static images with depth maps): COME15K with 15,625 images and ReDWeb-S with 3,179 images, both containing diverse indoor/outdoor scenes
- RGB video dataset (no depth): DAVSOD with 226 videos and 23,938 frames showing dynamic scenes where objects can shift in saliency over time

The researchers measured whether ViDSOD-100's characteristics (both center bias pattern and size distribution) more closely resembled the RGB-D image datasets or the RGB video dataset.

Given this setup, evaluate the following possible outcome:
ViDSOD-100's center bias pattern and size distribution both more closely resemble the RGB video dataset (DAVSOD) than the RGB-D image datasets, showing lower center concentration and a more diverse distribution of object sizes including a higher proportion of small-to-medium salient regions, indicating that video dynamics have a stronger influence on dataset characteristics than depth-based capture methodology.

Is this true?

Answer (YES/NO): YES